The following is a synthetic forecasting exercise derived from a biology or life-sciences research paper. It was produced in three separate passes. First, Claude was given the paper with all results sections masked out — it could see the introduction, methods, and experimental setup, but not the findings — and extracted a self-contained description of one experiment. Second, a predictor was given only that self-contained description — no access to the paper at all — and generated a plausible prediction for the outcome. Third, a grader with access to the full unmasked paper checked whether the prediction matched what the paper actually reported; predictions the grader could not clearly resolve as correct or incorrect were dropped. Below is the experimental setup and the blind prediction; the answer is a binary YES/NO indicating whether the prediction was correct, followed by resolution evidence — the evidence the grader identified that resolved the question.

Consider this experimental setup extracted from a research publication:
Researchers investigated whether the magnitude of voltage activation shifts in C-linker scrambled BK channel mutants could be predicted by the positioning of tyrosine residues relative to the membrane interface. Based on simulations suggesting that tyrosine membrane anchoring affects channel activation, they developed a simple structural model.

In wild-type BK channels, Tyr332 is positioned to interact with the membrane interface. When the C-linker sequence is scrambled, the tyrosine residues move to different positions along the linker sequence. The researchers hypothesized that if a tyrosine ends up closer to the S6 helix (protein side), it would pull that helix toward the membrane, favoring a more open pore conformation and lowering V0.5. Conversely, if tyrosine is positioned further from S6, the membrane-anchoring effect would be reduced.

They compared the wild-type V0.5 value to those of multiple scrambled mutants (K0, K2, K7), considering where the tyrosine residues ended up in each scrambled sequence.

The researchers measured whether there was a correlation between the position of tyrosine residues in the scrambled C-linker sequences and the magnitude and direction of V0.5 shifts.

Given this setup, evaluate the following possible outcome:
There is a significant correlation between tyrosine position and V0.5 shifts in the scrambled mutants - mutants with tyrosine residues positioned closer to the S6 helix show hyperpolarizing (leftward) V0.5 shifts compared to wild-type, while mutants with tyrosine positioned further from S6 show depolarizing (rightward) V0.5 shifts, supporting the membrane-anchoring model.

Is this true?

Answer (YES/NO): YES